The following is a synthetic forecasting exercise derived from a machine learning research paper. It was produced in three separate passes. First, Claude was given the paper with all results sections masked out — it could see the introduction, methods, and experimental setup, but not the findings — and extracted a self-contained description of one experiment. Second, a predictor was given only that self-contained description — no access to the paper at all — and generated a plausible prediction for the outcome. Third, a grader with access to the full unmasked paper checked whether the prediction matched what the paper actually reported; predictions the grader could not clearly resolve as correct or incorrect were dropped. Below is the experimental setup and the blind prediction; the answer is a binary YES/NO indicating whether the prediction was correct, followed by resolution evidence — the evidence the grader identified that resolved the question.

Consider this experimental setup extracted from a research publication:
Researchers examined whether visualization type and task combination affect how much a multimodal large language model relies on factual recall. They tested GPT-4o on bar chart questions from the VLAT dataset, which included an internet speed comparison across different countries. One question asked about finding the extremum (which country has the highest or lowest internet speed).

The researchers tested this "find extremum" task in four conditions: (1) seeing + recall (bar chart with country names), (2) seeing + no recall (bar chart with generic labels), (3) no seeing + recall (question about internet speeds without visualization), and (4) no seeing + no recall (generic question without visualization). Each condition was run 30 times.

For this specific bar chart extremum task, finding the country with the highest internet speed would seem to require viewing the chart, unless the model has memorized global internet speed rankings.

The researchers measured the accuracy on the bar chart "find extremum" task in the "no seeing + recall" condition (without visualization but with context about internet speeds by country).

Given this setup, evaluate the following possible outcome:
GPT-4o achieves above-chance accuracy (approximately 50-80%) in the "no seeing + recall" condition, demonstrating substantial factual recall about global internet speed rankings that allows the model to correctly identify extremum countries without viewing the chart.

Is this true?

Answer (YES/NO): NO